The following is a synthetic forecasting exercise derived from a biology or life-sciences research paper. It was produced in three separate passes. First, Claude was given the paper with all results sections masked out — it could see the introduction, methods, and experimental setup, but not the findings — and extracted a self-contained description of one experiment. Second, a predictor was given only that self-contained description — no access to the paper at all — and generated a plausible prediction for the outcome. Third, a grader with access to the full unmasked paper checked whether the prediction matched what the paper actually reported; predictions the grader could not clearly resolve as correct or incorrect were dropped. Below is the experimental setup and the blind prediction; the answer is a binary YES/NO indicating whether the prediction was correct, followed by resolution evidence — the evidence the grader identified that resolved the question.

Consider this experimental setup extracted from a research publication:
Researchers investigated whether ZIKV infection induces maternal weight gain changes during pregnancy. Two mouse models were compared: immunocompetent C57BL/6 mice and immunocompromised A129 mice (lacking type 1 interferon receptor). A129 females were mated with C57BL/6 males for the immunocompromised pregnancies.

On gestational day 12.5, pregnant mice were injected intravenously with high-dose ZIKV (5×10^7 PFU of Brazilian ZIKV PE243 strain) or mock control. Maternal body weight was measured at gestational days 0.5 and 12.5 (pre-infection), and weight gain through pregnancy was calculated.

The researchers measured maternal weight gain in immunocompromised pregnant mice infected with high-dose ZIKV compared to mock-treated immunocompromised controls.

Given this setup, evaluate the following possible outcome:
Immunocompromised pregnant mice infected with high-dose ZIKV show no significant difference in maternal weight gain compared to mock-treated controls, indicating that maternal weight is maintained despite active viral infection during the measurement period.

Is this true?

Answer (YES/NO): NO